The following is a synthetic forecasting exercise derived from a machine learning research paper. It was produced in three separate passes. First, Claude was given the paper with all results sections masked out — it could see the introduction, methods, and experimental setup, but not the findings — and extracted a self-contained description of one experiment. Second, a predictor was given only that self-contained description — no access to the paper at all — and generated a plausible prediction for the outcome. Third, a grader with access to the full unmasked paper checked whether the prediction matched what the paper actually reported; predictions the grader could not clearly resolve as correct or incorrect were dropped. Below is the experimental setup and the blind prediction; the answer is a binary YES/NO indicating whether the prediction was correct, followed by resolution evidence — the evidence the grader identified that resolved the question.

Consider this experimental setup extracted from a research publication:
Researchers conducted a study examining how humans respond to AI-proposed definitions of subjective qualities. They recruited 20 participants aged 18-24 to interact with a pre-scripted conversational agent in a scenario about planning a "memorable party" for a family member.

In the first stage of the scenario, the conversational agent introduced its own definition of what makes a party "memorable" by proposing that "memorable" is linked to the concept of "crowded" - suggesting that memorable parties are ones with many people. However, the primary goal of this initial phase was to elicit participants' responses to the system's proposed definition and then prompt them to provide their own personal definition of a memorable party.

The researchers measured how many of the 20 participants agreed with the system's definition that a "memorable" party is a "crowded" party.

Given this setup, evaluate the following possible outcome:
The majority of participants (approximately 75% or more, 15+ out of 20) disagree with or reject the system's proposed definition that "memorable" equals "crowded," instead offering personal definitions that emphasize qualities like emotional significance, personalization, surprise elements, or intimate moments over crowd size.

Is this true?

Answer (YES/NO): YES